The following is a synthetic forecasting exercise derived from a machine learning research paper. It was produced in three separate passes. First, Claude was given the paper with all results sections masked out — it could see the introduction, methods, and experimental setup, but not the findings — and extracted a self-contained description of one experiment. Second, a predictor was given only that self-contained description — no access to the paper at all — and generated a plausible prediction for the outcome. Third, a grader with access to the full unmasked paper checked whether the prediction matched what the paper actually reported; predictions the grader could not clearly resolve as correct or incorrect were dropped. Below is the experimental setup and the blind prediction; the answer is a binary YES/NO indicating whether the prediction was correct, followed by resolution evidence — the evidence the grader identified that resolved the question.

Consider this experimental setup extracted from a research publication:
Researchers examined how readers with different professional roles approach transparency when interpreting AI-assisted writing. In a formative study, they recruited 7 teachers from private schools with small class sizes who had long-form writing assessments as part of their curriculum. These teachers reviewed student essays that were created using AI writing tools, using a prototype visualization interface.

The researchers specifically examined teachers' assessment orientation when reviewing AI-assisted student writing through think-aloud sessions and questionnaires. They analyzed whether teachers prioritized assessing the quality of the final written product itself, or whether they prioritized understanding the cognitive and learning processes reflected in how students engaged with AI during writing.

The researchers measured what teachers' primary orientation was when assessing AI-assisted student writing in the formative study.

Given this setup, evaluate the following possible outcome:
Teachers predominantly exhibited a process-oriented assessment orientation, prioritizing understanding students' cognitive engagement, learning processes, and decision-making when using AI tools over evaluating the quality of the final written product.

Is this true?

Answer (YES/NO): YES